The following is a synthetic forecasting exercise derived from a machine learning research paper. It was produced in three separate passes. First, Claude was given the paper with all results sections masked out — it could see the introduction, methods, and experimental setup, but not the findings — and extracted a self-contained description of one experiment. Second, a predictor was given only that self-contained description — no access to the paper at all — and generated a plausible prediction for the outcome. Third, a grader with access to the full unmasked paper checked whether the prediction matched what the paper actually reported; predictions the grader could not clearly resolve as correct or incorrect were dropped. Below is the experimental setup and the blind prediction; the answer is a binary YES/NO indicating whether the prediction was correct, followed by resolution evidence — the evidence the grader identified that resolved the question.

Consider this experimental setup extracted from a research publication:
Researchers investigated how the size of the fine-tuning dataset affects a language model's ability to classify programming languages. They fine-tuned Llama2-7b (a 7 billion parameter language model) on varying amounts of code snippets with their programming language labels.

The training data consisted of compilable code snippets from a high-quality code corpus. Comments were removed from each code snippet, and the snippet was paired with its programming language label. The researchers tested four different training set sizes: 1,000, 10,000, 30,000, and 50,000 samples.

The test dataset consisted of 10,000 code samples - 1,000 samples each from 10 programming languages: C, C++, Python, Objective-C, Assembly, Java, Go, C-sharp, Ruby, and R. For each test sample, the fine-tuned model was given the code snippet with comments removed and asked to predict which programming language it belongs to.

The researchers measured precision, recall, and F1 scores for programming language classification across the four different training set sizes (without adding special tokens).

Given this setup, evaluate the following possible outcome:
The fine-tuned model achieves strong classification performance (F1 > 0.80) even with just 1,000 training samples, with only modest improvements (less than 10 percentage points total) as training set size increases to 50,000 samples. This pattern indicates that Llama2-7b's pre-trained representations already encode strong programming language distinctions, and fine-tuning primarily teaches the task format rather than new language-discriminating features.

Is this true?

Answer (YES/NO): YES